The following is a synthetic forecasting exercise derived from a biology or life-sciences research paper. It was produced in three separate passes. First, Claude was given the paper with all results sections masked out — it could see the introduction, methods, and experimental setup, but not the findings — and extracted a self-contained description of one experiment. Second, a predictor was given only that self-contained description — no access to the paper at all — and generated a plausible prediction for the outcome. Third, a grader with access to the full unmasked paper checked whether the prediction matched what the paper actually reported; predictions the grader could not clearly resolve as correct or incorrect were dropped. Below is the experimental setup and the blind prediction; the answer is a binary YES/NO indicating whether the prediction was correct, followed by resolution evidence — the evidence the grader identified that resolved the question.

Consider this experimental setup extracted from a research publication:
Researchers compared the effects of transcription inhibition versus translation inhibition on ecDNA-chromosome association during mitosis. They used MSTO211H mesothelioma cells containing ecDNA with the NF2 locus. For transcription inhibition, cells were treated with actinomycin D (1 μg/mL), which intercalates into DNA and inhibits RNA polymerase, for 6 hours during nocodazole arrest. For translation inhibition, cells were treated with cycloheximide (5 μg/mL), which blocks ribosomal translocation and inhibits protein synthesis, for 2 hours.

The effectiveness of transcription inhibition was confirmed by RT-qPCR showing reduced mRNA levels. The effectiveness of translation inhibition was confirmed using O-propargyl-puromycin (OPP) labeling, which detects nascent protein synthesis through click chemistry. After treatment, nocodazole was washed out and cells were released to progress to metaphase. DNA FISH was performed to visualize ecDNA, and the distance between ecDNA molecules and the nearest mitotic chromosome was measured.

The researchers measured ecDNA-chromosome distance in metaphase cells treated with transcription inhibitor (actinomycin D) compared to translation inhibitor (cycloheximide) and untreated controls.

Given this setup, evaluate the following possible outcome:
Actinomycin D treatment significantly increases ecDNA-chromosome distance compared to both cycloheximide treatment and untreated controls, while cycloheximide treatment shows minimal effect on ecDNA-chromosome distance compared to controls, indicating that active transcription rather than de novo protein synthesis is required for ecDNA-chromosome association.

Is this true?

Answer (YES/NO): YES